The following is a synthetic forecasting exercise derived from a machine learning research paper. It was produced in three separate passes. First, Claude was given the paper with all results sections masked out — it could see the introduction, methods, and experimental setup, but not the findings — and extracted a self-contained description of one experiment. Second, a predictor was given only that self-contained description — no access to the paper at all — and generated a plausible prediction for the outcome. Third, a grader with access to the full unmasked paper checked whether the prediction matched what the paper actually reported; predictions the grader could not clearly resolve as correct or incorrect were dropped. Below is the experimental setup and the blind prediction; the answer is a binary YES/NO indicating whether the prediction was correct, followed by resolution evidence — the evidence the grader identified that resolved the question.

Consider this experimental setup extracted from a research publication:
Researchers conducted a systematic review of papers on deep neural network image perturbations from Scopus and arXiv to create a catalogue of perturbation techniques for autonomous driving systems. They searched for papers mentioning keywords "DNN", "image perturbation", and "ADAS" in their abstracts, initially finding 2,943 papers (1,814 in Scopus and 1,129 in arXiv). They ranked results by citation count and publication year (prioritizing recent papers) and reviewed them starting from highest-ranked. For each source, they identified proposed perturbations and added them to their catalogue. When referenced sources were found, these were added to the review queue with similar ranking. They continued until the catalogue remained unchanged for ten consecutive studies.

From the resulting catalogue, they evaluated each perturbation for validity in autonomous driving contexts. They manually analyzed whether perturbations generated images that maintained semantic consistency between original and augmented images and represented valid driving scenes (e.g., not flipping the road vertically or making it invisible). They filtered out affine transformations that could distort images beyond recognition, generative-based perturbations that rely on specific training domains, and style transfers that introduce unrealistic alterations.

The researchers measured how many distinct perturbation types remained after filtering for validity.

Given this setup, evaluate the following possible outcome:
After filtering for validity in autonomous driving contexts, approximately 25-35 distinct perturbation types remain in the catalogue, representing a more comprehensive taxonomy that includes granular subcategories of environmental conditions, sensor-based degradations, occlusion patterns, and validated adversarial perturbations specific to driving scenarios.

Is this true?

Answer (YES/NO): YES